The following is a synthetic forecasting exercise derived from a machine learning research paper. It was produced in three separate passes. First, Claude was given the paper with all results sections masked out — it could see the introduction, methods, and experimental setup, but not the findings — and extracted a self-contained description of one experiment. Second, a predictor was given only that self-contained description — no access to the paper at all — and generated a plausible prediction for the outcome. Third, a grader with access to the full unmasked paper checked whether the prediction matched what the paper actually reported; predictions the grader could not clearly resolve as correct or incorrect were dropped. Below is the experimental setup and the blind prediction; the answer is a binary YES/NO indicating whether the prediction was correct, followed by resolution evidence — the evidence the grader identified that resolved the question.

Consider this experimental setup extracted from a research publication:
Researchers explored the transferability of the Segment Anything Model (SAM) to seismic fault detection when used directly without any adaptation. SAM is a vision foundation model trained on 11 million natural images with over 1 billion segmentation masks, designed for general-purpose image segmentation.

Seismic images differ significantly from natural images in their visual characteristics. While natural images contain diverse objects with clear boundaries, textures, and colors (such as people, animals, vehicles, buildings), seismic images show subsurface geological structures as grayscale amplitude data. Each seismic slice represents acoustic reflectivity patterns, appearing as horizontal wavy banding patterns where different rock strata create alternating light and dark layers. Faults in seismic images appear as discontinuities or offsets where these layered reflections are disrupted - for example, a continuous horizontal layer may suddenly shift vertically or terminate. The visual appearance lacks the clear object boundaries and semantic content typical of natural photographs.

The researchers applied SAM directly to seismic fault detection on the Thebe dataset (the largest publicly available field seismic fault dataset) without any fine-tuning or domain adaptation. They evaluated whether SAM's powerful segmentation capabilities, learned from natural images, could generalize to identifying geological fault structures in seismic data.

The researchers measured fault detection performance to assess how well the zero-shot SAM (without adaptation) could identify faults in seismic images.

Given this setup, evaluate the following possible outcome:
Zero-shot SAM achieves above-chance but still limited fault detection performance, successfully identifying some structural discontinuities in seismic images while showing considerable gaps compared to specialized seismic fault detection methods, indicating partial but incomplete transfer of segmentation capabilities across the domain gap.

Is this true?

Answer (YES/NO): NO